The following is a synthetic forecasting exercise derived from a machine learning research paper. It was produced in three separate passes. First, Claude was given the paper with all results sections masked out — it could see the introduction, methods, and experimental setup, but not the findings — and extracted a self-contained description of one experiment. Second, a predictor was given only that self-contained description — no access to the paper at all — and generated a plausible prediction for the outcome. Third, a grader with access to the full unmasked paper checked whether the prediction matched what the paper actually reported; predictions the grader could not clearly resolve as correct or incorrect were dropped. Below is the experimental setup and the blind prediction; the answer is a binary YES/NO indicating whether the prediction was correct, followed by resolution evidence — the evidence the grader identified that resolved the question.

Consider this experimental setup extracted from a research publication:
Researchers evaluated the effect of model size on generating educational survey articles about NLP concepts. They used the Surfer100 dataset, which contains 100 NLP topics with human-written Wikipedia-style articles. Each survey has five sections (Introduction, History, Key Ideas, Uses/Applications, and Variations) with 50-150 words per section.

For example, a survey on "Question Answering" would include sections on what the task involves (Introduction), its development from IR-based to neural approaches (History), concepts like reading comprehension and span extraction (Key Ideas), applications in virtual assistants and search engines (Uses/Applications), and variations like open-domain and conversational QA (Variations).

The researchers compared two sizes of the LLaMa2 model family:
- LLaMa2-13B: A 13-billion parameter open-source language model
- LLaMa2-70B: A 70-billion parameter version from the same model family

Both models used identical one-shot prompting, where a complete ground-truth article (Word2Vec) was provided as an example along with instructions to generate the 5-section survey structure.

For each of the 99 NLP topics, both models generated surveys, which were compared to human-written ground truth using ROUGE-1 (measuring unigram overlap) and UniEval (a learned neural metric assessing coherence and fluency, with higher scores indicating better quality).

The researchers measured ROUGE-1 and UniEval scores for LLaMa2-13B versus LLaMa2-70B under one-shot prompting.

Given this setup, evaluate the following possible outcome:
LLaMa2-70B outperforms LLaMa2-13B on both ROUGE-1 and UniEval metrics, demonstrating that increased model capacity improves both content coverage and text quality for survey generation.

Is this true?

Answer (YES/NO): NO